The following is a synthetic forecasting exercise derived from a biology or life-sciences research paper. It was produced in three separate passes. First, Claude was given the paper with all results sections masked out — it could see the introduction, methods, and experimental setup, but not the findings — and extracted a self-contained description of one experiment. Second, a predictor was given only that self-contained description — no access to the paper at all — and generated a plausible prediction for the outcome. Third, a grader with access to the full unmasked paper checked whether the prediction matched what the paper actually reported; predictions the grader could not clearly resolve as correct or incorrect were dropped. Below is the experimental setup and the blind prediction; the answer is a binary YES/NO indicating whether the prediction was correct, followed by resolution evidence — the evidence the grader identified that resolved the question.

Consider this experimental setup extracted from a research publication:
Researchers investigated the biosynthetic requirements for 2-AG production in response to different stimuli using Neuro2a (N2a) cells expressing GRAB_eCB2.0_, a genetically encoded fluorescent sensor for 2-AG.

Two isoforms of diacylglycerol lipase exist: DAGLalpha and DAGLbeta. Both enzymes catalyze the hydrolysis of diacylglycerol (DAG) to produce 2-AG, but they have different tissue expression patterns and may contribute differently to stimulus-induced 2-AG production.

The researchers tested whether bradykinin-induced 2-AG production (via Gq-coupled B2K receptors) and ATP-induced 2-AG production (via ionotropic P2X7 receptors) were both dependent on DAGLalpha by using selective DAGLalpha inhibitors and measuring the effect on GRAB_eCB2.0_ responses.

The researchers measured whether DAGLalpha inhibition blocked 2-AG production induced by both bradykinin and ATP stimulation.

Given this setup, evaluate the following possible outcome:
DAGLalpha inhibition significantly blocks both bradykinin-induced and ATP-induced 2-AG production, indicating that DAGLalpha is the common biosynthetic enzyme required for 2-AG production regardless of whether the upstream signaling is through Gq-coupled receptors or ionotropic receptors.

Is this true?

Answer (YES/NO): YES